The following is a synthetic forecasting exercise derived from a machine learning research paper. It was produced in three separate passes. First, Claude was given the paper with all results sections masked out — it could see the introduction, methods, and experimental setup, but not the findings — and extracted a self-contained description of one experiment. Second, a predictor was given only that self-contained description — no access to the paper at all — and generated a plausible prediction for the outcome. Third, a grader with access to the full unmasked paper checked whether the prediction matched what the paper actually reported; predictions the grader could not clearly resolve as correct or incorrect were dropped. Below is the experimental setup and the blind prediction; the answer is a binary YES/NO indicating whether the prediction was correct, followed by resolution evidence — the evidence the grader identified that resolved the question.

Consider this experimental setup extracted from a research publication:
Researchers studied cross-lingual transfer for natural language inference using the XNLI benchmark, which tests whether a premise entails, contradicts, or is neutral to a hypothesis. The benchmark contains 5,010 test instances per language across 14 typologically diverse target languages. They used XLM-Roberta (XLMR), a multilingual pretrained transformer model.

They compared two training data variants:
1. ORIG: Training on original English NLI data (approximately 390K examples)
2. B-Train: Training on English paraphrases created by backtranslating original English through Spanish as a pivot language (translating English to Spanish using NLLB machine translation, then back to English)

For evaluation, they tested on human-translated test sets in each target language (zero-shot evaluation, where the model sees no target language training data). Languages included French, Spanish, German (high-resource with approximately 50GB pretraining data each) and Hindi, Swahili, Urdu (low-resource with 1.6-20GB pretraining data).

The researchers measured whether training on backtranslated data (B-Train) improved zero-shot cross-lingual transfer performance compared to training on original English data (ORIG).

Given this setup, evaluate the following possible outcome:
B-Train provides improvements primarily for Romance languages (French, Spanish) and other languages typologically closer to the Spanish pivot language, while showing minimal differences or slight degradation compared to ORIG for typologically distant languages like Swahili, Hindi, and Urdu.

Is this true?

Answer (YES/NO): NO